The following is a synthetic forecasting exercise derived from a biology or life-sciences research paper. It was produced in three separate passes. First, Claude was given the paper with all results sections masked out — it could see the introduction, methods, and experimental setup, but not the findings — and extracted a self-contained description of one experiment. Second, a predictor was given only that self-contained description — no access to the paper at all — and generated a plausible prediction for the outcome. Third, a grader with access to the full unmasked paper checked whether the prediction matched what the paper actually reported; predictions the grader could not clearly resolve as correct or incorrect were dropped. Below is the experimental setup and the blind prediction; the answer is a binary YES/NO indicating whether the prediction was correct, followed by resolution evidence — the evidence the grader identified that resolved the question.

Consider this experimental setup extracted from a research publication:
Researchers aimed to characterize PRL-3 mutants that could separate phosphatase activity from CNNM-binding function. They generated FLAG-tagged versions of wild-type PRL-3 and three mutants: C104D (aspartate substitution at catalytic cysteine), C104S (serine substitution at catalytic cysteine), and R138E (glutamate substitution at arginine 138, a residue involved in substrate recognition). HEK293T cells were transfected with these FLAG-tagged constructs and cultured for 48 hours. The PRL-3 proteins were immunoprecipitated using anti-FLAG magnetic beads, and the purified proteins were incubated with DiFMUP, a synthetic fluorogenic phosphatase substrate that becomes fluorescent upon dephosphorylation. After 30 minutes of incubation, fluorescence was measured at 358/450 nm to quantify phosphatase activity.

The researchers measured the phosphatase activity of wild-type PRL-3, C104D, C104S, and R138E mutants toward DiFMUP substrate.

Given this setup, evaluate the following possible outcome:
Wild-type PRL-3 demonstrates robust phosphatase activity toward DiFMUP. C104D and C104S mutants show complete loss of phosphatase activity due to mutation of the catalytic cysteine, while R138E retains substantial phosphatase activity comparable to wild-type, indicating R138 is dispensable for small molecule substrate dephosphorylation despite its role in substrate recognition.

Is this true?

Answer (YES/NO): YES